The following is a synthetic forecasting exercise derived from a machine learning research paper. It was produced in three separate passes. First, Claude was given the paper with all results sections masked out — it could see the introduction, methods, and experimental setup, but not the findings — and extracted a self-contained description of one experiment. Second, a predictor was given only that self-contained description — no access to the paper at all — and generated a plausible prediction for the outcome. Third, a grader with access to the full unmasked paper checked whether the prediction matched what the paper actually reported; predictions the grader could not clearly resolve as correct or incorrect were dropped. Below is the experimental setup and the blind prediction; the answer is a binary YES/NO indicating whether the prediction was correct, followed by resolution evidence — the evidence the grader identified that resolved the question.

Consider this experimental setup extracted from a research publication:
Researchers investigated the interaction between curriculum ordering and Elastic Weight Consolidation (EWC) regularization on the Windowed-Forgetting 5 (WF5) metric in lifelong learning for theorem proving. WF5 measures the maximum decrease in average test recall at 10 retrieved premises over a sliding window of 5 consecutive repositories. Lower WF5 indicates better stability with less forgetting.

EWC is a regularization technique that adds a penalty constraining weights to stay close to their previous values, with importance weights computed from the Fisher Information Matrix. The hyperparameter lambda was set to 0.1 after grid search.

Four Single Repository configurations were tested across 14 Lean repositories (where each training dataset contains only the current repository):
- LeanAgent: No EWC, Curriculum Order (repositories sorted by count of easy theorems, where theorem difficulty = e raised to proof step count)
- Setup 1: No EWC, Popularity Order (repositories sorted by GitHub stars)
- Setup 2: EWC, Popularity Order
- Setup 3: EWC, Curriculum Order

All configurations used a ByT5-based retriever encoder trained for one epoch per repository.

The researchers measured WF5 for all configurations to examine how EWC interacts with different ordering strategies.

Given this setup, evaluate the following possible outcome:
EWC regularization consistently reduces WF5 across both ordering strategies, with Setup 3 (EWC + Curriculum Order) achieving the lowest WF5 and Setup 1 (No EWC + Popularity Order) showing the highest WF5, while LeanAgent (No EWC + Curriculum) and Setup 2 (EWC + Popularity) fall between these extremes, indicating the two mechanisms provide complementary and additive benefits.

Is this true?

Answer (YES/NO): NO